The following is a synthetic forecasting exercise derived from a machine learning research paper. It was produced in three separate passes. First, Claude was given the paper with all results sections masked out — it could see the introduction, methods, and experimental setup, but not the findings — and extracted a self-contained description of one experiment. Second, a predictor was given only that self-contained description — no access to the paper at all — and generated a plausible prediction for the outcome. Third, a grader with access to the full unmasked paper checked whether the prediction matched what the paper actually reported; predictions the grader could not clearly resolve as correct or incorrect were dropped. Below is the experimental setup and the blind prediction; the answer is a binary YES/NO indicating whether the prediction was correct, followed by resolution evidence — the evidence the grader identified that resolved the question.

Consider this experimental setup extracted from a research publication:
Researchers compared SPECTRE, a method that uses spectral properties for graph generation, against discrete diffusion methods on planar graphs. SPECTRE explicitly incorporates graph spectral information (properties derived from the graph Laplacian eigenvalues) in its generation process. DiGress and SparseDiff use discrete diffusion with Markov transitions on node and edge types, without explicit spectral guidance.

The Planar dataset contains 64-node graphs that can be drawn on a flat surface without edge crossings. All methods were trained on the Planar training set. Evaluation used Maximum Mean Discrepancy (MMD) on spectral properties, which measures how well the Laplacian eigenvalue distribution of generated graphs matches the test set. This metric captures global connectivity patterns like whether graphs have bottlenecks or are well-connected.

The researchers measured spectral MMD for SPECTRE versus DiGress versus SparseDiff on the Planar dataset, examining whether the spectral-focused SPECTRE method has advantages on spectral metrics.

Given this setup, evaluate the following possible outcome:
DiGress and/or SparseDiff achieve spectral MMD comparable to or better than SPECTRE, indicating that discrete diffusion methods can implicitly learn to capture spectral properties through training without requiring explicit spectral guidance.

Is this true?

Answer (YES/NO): YES